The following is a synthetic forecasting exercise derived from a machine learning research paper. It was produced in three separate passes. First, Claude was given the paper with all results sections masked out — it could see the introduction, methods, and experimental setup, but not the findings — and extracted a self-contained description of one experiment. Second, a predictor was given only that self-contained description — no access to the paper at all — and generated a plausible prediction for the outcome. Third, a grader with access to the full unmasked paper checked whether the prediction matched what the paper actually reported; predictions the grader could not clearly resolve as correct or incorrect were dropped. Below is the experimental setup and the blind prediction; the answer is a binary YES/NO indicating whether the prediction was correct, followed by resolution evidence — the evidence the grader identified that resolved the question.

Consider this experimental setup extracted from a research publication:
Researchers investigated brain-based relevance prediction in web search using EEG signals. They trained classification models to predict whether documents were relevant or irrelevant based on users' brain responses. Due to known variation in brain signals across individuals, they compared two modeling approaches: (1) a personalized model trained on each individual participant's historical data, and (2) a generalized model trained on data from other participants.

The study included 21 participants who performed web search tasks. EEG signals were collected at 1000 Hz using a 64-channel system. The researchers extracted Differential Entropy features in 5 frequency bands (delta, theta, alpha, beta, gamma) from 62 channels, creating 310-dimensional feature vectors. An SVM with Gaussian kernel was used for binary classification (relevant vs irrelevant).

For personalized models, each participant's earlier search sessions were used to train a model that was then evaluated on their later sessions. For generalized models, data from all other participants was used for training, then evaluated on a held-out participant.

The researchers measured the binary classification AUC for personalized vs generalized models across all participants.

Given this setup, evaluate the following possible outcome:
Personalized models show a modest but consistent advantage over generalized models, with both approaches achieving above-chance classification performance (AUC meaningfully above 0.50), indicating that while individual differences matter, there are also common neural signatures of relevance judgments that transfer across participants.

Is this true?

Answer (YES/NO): YES